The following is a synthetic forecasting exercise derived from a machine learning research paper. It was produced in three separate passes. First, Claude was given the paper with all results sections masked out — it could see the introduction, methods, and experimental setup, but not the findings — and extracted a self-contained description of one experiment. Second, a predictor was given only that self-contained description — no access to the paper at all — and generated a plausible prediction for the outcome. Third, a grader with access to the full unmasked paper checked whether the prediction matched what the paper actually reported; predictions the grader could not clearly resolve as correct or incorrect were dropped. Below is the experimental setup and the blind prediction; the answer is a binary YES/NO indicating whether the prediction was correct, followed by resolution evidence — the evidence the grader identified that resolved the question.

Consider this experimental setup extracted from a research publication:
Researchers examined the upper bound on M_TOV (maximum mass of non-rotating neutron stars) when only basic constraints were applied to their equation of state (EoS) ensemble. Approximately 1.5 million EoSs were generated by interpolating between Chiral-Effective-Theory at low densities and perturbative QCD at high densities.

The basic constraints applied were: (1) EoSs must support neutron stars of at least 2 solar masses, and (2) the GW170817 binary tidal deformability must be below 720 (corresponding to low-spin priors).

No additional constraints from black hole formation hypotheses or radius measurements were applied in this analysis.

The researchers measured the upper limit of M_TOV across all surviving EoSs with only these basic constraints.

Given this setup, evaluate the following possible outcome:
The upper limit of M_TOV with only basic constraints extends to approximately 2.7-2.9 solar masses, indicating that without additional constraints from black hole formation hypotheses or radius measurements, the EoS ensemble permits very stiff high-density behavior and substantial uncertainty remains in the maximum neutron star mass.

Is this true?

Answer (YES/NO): NO